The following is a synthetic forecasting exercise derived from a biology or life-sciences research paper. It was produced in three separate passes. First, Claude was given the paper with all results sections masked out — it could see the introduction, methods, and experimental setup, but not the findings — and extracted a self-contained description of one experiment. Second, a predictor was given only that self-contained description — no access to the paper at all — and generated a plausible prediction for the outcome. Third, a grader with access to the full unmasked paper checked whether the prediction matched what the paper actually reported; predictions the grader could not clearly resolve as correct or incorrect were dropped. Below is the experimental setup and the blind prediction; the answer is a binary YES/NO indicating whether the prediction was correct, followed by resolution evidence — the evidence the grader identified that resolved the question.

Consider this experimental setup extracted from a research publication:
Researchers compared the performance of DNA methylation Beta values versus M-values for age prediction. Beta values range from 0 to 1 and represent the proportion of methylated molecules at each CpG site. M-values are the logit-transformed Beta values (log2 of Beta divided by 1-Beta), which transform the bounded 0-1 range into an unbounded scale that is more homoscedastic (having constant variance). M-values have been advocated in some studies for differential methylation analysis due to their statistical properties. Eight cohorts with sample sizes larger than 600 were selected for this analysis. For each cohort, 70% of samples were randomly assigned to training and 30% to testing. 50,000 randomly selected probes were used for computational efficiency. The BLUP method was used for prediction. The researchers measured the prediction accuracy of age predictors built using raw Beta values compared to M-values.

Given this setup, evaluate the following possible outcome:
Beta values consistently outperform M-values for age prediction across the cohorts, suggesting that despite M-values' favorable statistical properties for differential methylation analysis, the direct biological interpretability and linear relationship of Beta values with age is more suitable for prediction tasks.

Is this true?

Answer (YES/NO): NO